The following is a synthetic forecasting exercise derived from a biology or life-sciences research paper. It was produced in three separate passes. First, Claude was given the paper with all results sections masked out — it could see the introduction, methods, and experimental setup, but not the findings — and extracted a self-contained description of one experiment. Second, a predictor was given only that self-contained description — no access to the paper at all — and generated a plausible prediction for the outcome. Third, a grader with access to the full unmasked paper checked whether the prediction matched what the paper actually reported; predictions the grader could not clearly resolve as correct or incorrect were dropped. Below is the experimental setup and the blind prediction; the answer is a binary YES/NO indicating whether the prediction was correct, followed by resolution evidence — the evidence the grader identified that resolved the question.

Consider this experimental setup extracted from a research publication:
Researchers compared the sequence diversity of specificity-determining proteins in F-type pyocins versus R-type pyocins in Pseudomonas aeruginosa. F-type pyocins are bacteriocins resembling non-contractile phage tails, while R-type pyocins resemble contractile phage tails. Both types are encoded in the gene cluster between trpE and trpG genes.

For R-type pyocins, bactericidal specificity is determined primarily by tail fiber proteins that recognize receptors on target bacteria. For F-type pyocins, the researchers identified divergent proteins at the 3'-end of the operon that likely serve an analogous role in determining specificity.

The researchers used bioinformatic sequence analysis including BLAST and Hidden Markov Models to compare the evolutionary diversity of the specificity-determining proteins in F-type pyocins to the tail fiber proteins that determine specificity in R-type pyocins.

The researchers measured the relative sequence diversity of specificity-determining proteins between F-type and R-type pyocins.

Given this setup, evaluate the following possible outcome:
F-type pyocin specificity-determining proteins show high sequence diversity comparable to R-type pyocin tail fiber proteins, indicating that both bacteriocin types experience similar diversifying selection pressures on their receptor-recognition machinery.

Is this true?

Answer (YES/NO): NO